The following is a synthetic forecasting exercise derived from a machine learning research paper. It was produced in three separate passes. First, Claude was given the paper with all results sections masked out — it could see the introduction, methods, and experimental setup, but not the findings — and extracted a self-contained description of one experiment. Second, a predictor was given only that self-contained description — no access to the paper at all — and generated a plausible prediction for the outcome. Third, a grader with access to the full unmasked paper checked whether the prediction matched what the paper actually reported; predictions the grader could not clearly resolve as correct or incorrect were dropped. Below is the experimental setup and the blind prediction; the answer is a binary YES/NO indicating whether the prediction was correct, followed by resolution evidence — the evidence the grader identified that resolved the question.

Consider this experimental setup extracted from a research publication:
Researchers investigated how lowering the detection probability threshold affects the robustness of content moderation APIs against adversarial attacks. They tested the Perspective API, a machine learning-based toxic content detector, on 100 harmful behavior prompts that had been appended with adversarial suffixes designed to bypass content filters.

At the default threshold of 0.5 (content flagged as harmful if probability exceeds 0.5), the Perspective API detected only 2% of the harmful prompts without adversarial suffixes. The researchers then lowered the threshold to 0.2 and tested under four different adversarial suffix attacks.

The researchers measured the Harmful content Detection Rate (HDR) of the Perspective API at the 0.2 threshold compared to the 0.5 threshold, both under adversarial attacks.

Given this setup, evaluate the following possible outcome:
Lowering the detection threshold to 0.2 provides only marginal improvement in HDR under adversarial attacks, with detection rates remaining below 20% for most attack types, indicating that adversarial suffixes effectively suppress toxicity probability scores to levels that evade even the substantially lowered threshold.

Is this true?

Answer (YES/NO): NO